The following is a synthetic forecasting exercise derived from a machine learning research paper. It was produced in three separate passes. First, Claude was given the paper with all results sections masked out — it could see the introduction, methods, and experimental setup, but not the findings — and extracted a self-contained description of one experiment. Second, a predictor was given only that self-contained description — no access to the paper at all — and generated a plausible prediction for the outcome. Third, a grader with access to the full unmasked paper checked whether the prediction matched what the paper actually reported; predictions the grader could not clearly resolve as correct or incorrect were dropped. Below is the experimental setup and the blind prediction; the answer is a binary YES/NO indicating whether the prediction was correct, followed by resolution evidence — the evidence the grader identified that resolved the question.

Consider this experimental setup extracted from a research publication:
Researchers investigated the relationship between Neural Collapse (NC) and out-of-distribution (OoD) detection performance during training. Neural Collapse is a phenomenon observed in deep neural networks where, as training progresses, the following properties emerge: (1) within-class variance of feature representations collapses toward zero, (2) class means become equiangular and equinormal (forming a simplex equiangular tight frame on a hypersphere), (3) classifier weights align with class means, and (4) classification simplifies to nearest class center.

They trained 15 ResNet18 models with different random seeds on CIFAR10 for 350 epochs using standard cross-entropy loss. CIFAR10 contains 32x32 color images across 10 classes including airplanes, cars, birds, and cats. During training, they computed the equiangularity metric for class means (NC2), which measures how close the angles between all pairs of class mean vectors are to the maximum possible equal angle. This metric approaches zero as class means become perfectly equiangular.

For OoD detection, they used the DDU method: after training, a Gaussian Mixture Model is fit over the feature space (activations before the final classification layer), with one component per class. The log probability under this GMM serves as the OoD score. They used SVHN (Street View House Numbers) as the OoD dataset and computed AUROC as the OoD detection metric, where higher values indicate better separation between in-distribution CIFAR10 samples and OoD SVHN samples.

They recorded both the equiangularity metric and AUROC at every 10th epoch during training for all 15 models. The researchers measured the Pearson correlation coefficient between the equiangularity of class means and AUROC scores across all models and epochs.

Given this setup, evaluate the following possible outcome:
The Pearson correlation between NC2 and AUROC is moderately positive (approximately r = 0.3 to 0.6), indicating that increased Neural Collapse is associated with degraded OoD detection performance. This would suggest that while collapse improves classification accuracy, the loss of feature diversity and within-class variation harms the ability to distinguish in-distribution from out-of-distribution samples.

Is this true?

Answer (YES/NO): NO